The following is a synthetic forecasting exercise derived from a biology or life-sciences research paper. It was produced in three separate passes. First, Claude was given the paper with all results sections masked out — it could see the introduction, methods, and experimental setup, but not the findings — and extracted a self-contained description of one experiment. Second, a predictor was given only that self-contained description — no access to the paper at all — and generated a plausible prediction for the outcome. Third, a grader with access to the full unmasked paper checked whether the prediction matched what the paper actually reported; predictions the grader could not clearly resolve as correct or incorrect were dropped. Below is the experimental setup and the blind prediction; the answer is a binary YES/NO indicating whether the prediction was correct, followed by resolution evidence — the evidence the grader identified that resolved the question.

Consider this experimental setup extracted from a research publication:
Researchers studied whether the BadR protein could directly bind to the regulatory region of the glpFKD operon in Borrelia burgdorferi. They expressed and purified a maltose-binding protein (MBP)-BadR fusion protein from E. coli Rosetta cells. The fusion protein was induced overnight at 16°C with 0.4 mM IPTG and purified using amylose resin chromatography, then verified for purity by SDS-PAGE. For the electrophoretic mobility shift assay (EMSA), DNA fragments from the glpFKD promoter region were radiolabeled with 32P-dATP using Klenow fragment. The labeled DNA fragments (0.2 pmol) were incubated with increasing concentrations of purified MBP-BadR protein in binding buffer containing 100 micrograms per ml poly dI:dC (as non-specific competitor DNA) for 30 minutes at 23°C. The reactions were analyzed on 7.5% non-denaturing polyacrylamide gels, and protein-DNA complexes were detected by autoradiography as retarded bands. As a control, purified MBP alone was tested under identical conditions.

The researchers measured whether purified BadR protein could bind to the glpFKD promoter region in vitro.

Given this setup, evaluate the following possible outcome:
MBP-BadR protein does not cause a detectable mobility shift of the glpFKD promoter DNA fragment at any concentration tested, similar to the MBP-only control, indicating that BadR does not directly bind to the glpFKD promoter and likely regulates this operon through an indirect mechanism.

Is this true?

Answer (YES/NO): NO